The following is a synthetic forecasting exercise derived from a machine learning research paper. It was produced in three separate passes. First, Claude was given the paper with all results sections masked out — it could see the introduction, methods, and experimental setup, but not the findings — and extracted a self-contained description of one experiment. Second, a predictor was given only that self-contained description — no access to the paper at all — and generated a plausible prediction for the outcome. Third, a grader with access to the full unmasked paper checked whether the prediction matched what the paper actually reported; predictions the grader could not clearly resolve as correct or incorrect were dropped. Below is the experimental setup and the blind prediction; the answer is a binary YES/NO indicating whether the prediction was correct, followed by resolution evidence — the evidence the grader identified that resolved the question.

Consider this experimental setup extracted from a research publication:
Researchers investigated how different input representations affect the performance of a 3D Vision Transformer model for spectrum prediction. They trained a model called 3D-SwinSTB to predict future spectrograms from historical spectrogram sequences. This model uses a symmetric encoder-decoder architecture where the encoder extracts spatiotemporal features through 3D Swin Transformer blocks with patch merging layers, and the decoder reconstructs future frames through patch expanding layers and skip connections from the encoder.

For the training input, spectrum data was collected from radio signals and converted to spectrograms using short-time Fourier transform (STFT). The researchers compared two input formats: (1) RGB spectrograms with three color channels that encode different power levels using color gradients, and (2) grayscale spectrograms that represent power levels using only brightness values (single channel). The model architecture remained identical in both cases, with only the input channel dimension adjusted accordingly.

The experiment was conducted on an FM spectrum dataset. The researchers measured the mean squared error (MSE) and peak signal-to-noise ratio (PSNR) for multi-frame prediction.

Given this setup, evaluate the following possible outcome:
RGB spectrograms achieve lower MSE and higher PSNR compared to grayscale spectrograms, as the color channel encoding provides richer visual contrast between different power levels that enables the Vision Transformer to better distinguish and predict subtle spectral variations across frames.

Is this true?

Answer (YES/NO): YES